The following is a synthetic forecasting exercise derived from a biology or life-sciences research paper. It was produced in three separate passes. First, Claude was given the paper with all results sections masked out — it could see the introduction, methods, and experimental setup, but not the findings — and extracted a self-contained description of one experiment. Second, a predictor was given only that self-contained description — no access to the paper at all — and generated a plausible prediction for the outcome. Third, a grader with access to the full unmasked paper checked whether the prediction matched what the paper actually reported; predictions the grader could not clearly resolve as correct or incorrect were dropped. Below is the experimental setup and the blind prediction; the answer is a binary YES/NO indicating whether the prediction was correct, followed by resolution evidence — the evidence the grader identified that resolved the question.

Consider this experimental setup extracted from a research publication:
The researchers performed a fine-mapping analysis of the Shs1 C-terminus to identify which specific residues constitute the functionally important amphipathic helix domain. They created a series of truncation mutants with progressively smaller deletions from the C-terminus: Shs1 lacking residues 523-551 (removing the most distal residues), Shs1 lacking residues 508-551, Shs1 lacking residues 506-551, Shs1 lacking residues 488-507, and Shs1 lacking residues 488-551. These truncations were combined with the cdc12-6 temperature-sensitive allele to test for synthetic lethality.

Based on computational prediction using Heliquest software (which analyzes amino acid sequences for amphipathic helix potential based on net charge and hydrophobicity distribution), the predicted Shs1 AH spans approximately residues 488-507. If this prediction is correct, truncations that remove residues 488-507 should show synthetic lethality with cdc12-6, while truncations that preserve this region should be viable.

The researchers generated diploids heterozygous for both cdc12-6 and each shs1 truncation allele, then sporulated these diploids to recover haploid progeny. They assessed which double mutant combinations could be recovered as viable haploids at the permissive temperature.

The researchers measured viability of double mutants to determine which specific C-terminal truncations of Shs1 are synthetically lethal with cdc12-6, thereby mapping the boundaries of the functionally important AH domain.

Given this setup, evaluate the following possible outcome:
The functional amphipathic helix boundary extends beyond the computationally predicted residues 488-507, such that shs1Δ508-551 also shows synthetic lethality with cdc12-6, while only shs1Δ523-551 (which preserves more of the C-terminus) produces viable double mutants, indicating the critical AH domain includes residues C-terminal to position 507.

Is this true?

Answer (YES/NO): NO